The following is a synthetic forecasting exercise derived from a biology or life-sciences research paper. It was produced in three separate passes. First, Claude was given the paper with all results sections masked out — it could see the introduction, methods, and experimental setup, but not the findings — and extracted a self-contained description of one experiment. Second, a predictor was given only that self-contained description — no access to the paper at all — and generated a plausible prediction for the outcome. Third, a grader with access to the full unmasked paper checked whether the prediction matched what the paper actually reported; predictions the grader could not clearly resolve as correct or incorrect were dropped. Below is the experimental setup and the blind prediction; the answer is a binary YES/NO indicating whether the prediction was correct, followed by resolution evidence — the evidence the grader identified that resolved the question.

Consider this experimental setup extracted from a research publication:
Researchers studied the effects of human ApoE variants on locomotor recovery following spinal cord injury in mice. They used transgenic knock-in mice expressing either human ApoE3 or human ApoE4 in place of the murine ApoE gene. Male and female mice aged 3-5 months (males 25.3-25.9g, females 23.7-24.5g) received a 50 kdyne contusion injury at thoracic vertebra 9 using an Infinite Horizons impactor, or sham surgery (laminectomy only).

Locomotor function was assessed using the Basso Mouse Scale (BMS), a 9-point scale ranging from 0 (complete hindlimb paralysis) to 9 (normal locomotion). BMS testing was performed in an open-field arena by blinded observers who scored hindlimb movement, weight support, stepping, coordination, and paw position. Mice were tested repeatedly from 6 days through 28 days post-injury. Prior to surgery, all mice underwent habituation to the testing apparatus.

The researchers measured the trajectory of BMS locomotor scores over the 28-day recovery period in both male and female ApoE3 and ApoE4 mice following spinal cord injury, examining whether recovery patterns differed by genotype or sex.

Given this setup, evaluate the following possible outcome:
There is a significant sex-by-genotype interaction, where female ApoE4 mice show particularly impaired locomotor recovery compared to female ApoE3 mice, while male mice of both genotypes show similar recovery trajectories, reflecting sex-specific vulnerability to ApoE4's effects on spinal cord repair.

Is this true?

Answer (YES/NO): NO